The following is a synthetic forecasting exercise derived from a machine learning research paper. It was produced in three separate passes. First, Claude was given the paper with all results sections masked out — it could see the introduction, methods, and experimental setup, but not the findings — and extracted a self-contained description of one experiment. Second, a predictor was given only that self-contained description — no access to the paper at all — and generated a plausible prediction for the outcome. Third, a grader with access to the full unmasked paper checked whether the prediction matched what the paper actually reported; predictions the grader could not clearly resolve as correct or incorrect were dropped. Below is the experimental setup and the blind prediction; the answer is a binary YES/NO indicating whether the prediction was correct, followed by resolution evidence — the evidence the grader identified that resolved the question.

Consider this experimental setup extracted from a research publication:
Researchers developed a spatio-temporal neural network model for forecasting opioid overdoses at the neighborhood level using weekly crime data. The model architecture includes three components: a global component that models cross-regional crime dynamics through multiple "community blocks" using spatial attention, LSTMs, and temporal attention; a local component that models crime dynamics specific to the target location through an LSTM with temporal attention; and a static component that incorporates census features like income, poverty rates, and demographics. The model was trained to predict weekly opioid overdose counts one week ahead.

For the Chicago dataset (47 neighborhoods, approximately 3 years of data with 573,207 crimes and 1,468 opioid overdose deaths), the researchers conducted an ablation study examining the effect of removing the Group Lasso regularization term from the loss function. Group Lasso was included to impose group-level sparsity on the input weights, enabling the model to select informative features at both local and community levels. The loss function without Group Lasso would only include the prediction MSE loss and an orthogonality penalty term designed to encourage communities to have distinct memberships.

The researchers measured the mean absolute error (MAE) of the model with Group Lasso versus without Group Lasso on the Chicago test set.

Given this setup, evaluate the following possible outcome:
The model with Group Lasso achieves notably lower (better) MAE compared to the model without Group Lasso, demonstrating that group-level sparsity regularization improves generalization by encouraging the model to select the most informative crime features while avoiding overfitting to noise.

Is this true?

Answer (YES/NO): YES